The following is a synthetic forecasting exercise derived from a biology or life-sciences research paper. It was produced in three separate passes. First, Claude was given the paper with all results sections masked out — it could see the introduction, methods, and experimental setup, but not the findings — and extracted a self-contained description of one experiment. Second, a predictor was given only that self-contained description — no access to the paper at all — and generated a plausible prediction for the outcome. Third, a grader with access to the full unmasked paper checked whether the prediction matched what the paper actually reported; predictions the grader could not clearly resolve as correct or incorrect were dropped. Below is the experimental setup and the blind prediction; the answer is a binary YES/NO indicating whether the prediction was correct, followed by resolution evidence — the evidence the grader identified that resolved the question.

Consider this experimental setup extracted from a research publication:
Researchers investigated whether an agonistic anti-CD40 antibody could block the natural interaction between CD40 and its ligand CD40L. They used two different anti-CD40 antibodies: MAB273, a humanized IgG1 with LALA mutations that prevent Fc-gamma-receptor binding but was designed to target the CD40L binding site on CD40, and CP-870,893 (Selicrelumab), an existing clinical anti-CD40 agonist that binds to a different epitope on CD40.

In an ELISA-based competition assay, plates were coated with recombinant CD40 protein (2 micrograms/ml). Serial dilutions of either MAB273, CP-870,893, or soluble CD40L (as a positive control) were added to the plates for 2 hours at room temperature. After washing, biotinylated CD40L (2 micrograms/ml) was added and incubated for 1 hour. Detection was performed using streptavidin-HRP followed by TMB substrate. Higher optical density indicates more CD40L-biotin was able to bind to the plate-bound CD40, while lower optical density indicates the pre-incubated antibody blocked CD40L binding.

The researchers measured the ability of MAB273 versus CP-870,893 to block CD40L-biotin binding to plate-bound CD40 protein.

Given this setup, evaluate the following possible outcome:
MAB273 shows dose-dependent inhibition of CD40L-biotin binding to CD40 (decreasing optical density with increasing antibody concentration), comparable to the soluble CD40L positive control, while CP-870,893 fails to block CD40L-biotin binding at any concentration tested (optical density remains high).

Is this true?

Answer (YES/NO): YES